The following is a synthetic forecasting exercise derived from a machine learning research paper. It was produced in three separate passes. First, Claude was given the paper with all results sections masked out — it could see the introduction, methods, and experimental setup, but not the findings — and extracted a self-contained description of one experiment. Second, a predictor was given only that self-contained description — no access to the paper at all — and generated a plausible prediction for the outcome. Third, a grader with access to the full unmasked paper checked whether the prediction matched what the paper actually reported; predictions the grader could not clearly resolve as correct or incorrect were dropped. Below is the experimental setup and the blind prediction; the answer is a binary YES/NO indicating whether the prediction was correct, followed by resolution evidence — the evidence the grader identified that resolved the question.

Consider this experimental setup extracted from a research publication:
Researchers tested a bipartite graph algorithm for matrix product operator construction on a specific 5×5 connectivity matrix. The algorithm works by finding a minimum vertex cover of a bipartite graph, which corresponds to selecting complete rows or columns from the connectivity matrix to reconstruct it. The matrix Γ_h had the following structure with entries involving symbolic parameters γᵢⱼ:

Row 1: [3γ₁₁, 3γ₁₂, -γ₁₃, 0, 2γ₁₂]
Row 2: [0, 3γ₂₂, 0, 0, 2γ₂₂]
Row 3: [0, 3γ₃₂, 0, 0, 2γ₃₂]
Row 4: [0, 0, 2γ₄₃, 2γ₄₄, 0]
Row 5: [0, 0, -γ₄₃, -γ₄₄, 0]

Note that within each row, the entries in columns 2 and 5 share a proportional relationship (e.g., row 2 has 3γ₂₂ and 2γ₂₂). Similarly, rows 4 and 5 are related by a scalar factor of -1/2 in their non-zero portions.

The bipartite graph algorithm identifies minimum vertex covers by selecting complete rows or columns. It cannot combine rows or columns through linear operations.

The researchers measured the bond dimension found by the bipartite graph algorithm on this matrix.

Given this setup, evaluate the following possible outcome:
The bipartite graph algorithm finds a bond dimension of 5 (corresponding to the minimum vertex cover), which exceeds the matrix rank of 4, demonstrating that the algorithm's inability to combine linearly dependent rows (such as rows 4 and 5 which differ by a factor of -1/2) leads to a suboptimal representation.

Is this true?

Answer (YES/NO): YES